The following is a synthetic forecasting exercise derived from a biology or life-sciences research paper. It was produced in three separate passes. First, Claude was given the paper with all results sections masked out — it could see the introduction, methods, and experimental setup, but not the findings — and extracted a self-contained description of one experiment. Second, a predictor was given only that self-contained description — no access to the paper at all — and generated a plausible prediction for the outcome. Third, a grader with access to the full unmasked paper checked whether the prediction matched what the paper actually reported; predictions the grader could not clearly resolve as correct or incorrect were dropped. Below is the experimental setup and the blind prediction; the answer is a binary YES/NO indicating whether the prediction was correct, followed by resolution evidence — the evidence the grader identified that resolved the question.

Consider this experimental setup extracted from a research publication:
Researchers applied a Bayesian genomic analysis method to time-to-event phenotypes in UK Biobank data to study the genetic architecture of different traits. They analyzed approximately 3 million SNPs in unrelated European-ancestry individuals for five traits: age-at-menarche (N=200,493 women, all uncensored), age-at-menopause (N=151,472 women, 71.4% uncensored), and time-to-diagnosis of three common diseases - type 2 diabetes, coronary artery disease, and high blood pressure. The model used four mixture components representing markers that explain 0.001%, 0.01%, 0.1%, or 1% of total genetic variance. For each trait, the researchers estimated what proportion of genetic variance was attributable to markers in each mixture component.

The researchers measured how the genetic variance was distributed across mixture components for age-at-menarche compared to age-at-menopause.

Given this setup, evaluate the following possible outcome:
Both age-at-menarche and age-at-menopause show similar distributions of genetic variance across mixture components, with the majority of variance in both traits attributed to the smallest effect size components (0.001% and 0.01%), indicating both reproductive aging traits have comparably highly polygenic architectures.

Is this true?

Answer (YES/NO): NO